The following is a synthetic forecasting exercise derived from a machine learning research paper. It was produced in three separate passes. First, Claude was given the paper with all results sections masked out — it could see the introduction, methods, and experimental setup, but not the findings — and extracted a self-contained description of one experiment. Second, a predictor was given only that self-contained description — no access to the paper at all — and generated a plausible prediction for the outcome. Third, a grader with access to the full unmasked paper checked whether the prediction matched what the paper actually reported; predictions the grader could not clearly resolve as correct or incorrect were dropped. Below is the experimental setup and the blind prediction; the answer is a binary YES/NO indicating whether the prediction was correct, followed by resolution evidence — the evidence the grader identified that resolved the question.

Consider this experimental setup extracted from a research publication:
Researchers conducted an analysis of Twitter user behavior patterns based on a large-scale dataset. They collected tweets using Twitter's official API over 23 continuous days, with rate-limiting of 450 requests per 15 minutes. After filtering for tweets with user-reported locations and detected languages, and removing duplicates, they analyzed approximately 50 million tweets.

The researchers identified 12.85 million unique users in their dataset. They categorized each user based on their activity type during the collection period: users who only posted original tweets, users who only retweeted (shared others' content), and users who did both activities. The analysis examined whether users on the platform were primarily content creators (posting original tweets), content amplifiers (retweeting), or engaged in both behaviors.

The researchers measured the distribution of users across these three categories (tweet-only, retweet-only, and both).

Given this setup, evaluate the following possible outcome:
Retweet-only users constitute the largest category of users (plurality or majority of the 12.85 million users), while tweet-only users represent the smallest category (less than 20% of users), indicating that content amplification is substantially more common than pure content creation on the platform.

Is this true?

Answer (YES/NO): NO